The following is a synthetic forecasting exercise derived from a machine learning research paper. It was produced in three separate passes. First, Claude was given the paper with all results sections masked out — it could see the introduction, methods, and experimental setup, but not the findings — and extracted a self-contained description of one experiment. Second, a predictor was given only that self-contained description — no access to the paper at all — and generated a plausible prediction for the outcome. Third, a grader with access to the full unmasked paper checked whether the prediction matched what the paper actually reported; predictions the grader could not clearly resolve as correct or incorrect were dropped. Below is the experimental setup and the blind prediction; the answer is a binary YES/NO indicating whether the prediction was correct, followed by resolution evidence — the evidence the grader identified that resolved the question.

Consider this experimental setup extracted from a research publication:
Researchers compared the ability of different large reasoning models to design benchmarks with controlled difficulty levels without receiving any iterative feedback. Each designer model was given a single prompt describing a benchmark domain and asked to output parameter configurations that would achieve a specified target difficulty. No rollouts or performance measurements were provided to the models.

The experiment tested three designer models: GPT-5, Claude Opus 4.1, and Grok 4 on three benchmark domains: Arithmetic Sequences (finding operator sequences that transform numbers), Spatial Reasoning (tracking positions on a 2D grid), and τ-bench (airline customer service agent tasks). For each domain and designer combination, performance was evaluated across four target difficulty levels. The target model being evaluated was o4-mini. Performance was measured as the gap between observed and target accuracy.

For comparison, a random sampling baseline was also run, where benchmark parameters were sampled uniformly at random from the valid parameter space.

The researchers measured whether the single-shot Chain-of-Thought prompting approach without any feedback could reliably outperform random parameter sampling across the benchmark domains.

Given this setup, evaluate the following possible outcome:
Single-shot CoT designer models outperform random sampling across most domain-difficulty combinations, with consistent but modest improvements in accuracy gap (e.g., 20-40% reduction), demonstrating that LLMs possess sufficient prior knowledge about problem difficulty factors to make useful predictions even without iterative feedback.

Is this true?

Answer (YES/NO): NO